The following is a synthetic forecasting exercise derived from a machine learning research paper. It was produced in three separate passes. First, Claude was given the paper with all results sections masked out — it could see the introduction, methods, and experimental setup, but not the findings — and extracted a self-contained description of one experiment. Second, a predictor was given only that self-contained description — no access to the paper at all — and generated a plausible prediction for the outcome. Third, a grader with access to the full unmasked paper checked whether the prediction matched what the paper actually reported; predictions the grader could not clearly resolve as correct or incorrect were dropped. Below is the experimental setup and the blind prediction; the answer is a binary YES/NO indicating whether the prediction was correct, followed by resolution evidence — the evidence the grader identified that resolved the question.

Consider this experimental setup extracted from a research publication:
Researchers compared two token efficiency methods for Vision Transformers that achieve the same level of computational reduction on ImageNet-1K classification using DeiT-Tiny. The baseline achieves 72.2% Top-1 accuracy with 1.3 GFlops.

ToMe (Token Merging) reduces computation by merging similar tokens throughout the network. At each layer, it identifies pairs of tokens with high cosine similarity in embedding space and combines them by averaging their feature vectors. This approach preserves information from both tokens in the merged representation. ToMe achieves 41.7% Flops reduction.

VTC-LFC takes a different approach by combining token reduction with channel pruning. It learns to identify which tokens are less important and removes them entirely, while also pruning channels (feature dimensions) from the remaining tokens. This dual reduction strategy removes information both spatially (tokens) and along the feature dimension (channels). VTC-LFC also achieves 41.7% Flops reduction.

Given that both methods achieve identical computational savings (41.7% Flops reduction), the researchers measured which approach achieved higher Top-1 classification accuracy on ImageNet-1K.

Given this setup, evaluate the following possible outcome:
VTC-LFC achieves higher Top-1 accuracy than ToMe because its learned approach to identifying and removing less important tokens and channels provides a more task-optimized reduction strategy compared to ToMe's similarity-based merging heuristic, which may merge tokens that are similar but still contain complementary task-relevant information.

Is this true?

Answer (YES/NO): NO